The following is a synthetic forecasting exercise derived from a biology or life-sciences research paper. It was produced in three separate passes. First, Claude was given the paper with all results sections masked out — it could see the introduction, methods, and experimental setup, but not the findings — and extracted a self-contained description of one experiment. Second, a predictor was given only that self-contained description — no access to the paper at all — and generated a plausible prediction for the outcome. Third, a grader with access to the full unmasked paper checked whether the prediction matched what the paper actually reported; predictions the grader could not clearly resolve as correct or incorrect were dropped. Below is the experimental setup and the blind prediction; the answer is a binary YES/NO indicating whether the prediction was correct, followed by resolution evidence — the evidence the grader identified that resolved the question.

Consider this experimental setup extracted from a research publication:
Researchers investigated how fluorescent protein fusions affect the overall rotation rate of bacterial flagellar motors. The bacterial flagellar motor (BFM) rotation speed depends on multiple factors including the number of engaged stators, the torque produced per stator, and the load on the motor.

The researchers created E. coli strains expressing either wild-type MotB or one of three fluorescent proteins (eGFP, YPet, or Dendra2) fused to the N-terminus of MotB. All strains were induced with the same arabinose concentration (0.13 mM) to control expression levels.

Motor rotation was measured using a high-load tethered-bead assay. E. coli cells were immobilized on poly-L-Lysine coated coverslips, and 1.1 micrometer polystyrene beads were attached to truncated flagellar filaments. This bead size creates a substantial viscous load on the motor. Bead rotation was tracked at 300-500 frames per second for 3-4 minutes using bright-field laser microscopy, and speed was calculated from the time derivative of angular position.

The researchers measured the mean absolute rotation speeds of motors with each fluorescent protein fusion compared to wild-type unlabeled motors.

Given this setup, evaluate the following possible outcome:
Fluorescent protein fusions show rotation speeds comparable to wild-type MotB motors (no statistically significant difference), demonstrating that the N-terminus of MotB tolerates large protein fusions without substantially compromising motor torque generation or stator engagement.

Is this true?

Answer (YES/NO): NO